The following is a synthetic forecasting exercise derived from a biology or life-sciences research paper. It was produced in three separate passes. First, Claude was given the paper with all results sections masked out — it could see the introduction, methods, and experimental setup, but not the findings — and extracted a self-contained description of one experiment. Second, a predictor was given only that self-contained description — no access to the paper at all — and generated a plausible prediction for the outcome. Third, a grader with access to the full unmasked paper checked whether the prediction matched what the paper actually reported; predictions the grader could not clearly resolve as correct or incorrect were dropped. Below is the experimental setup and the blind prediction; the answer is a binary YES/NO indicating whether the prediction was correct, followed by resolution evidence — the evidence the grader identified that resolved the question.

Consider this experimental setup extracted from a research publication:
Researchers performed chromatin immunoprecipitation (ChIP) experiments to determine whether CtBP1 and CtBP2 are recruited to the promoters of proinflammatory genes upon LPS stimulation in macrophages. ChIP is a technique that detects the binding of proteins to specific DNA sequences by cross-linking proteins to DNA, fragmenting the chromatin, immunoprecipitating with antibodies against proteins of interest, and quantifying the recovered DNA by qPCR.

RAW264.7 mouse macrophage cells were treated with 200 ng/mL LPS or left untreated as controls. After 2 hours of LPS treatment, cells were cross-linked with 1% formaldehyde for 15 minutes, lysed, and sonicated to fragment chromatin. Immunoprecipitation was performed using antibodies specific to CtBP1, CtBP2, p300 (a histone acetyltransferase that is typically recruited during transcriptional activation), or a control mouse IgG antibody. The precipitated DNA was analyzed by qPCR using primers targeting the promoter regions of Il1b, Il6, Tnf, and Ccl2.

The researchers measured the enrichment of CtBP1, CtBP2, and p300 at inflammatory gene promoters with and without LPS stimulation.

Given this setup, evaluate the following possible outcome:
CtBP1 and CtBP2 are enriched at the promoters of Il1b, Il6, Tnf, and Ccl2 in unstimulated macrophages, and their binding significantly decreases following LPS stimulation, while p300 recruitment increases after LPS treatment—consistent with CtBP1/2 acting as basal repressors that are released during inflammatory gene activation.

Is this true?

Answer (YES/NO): NO